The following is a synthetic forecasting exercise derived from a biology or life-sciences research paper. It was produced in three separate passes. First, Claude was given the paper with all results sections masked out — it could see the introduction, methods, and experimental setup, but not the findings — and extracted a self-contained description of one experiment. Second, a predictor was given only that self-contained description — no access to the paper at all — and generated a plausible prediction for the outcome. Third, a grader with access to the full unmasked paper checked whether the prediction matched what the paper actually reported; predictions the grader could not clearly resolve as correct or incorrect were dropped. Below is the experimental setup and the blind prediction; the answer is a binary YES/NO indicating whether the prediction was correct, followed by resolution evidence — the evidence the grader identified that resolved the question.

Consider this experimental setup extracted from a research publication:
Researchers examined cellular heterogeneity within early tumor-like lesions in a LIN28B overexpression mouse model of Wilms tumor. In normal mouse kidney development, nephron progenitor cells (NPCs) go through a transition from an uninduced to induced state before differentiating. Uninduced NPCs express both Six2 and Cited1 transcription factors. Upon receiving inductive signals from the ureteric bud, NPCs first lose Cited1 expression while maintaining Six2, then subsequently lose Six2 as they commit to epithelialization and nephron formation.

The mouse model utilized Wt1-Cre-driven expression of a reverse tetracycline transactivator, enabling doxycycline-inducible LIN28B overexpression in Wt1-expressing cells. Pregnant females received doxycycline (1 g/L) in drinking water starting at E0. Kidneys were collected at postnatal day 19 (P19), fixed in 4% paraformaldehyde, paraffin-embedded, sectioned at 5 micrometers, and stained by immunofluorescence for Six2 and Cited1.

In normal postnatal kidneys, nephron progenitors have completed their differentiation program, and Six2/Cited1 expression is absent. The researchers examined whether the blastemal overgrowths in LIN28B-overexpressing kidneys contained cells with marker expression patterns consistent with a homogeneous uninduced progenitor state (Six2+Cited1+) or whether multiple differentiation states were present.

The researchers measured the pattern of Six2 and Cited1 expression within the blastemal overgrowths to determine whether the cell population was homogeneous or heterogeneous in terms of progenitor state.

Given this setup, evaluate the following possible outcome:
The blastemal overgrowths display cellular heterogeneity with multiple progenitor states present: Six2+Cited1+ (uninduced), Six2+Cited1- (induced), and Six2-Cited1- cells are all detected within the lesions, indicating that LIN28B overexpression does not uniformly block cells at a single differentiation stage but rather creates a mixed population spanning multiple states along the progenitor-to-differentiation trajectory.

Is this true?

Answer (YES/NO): YES